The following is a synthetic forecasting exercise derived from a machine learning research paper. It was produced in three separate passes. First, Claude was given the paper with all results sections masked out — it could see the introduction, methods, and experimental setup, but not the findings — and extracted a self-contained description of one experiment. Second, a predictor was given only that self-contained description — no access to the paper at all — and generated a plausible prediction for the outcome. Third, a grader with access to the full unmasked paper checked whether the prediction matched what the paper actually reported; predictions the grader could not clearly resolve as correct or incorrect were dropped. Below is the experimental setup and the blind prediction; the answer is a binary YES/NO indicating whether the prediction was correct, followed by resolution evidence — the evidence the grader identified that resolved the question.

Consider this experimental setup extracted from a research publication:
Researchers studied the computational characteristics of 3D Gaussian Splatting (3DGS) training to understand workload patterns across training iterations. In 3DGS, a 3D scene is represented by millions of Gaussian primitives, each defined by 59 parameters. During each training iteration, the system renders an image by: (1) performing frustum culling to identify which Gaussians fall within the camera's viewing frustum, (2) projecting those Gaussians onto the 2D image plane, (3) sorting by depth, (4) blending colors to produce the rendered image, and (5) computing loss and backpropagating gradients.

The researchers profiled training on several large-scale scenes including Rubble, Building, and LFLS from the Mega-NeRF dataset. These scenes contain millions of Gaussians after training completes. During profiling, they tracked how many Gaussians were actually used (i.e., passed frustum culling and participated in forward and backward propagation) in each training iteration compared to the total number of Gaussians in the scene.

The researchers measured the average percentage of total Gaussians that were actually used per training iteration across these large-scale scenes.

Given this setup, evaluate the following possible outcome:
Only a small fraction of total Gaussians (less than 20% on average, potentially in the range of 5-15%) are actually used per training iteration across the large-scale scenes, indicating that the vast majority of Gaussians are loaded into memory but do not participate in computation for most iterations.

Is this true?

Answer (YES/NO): YES